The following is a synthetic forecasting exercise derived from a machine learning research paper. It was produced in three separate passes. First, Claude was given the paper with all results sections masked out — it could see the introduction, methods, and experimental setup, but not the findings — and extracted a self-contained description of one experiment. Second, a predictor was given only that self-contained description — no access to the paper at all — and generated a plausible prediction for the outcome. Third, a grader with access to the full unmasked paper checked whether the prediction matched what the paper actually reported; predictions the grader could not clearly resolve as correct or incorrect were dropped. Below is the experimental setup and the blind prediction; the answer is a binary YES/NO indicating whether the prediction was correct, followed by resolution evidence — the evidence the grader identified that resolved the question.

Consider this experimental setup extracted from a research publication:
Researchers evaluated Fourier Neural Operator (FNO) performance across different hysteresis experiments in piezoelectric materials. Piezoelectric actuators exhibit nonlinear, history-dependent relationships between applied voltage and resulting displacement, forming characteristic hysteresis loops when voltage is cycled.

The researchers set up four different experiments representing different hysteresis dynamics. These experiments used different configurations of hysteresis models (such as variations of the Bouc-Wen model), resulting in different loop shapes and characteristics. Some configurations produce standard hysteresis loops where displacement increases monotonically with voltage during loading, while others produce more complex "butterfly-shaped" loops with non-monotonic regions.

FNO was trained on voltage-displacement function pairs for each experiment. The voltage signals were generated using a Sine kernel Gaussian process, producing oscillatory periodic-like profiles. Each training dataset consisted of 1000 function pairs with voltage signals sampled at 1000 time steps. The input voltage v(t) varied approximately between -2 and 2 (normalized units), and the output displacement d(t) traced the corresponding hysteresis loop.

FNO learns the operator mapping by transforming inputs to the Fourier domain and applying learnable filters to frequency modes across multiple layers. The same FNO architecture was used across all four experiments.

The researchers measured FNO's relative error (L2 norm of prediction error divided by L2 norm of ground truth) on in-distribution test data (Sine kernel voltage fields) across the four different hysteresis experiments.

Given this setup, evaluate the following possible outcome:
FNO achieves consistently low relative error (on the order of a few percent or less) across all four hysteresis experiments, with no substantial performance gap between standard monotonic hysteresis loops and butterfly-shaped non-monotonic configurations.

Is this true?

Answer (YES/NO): YES